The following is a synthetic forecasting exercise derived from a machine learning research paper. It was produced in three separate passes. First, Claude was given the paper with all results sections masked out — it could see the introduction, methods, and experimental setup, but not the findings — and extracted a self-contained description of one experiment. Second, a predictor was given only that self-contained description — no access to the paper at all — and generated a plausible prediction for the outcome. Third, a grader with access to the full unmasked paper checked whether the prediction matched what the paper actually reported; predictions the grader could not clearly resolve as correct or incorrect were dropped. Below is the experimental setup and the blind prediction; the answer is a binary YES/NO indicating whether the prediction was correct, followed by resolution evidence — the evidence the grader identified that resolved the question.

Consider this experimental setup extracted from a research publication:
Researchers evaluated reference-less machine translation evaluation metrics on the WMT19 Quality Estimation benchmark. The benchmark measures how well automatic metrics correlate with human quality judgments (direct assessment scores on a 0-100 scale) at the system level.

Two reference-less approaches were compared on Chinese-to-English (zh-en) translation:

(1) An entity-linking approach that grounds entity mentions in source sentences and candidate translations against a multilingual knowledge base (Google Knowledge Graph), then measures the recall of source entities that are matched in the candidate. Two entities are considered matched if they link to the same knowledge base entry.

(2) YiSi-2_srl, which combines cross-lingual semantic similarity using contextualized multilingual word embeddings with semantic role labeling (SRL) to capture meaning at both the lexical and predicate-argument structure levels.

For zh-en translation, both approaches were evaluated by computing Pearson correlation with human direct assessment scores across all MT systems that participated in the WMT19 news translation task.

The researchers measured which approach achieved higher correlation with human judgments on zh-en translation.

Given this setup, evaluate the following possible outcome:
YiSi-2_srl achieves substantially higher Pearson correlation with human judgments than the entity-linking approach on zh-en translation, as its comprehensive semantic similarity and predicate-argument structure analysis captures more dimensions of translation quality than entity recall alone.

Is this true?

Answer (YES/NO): NO